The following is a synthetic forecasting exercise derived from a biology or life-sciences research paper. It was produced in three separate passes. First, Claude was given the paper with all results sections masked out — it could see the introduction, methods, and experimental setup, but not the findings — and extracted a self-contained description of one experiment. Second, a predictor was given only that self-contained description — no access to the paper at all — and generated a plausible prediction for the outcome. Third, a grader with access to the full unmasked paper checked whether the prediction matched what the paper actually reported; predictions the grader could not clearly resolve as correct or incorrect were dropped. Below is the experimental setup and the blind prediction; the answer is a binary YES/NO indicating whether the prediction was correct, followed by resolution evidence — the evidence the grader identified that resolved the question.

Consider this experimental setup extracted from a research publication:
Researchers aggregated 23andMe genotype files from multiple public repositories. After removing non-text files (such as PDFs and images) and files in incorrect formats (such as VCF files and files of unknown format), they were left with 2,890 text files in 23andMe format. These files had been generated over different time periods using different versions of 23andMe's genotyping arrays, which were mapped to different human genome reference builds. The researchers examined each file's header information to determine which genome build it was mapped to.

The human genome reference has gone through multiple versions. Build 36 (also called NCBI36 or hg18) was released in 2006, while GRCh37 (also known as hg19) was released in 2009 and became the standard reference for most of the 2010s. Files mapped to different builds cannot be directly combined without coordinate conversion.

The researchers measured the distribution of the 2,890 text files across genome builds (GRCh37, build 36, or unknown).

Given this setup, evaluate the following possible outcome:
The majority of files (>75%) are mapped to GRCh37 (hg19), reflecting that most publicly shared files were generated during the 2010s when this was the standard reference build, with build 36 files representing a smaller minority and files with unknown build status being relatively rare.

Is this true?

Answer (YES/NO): YES